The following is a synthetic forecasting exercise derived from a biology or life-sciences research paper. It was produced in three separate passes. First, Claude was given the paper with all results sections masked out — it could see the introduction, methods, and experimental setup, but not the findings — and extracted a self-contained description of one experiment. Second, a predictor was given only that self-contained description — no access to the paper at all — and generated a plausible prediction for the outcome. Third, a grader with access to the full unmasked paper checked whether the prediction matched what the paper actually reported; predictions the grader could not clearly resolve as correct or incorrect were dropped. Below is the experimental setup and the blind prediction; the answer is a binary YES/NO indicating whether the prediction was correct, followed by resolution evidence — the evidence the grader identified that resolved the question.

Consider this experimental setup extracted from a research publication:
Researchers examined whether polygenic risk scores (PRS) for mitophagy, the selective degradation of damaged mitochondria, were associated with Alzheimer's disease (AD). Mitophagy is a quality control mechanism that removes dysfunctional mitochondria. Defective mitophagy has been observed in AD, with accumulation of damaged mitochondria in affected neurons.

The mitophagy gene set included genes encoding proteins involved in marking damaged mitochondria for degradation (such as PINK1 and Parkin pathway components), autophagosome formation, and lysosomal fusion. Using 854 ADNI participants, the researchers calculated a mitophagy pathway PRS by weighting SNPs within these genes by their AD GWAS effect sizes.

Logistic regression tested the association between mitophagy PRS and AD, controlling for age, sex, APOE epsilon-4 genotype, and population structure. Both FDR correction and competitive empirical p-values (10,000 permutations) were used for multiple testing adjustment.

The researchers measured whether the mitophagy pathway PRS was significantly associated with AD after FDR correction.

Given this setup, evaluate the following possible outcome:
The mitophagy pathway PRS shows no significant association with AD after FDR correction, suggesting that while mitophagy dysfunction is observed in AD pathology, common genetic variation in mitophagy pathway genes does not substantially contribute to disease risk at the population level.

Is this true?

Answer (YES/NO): YES